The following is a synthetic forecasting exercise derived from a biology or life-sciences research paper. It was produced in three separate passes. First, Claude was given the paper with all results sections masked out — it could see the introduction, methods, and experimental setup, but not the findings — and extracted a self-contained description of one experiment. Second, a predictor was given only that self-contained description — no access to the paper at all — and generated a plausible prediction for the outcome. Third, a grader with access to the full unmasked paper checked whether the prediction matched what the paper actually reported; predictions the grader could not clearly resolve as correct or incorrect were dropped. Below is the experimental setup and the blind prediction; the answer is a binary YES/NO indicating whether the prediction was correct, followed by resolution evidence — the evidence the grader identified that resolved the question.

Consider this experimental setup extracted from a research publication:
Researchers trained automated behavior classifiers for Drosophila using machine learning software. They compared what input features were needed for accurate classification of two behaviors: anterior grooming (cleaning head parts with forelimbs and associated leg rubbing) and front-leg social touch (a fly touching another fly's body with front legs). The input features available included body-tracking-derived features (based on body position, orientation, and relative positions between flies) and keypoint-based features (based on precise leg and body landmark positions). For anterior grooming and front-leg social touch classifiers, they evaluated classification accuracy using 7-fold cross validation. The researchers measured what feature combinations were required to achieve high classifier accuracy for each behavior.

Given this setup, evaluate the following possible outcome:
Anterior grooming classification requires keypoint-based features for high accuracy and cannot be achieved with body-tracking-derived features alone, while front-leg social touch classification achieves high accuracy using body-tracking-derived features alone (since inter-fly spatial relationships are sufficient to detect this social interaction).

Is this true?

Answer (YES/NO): NO